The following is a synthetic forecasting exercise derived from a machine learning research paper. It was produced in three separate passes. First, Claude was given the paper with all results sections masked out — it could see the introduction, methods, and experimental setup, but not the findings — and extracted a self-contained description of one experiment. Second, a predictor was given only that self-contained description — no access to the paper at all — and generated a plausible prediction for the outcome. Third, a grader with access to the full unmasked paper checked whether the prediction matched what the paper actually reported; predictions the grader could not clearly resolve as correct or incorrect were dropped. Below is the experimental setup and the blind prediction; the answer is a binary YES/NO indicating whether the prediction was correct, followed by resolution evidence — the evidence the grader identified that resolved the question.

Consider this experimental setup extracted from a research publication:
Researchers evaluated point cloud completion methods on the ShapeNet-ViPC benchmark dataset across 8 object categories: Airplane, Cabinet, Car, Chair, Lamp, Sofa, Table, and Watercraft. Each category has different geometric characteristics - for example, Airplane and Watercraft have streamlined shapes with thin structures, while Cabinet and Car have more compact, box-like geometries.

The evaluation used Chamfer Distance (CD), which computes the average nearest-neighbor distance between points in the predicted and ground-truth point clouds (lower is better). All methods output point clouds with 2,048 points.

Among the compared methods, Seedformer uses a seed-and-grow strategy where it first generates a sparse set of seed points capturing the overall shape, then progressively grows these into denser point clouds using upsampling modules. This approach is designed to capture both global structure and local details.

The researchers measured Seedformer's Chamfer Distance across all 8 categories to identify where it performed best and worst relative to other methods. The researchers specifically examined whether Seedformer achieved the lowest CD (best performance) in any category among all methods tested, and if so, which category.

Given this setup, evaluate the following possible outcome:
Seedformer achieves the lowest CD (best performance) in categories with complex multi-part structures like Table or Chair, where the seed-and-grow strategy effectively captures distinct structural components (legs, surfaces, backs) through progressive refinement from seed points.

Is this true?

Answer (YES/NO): NO